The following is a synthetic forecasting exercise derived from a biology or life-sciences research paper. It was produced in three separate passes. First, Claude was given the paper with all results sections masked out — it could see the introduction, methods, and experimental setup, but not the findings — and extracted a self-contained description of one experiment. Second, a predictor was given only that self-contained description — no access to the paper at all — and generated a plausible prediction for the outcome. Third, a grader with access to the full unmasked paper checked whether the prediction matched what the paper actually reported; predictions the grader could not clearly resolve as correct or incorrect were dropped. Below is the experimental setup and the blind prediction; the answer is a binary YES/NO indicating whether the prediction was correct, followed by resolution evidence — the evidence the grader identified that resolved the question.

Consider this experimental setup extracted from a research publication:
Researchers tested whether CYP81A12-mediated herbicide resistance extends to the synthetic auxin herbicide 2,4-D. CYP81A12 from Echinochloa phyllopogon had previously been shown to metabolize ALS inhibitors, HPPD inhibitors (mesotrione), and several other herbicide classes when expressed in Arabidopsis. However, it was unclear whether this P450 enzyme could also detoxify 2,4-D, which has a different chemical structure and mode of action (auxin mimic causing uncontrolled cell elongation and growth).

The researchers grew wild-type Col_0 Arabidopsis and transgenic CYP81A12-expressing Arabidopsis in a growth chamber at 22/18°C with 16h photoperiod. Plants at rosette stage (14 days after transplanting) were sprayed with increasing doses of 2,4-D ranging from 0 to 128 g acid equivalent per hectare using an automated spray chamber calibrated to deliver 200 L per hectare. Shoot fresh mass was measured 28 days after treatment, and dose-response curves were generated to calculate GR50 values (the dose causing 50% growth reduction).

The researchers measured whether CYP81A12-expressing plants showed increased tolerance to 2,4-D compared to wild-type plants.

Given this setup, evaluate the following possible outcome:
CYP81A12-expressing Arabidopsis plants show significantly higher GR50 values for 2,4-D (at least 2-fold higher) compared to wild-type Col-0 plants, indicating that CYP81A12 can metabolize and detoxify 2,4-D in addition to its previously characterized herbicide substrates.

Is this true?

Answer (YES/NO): YES